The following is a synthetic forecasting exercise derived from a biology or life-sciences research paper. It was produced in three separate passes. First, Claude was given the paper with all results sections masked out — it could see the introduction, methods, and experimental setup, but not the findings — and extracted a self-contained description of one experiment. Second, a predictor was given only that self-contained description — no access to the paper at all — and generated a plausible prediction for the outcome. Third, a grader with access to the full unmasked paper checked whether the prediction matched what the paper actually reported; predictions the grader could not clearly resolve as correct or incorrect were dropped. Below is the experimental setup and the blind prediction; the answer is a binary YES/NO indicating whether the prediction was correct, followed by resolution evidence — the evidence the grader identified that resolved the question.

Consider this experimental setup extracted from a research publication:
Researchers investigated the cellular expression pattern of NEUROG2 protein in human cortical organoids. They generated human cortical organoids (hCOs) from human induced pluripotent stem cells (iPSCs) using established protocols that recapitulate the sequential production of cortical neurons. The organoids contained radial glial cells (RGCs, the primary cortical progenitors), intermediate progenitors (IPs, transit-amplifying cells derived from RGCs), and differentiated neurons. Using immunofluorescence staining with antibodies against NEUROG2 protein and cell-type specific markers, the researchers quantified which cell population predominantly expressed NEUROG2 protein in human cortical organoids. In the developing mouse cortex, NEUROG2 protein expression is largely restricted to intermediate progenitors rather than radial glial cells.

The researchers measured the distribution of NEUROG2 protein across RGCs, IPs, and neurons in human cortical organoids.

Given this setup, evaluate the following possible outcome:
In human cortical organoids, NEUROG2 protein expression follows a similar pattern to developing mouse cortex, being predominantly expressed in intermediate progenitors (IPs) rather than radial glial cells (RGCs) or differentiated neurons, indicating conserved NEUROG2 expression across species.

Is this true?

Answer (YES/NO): NO